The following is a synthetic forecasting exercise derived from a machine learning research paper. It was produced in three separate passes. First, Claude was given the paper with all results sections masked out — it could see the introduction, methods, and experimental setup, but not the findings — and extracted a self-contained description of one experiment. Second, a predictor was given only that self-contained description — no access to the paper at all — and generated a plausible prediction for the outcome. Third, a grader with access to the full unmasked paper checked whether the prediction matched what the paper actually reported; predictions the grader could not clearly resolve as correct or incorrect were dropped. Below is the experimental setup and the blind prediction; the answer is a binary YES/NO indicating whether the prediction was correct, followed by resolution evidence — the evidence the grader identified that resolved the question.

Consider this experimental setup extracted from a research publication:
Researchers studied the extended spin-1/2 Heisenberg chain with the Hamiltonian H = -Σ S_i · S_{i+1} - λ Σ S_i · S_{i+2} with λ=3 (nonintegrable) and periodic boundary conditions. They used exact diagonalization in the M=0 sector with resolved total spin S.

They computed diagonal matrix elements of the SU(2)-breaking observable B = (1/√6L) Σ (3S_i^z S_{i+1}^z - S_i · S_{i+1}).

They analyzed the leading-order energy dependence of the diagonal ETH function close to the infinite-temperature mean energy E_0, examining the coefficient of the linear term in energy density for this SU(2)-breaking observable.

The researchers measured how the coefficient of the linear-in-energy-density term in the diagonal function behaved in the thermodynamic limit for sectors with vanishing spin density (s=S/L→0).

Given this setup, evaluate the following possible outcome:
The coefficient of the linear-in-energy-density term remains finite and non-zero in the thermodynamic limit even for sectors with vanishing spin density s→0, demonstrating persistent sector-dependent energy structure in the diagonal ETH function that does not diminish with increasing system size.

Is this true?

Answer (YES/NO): NO